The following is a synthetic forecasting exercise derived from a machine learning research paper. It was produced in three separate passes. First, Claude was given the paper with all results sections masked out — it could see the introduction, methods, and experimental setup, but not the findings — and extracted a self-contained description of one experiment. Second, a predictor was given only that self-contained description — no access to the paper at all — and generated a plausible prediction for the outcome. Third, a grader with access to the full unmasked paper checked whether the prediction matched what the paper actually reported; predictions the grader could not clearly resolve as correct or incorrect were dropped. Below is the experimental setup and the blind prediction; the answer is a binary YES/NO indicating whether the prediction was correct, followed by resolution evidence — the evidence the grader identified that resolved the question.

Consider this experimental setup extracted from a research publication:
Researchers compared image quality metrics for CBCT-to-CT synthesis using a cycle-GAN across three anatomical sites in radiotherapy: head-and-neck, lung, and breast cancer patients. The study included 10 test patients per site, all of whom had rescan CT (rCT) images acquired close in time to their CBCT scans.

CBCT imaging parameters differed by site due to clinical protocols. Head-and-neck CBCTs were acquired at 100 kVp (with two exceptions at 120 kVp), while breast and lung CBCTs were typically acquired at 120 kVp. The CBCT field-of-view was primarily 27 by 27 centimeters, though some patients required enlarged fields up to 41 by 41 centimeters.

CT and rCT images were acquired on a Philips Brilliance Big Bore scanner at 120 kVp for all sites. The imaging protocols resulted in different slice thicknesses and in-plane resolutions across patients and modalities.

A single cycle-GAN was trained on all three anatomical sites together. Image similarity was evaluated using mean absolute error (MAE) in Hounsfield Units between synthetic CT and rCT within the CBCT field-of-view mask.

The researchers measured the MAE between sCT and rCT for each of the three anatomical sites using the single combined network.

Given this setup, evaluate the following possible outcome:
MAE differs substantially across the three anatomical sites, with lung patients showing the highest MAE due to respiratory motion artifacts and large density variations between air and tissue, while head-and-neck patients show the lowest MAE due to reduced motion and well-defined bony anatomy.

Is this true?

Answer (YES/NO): NO